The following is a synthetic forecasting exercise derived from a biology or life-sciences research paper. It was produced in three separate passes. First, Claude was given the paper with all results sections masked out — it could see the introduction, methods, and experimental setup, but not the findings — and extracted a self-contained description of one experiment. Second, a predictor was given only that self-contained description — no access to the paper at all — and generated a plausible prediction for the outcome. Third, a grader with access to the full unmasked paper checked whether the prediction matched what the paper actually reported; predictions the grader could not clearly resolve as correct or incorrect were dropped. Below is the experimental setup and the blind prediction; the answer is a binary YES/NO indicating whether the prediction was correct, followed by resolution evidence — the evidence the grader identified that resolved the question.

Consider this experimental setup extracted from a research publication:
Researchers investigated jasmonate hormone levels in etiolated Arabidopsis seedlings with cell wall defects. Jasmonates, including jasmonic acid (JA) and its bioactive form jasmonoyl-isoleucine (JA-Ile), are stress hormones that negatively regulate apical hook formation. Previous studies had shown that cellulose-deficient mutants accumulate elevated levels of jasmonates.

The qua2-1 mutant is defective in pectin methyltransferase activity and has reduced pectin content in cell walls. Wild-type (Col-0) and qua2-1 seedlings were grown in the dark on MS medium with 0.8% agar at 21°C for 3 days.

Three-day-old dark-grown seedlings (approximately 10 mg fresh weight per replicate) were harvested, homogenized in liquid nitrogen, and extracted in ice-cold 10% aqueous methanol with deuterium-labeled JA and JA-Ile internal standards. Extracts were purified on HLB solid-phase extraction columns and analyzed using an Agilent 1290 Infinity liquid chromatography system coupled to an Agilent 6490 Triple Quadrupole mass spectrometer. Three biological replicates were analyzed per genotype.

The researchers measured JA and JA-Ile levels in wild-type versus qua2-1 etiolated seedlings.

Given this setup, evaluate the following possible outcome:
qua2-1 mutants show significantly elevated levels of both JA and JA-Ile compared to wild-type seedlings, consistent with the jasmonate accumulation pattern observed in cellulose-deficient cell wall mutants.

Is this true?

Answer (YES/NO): YES